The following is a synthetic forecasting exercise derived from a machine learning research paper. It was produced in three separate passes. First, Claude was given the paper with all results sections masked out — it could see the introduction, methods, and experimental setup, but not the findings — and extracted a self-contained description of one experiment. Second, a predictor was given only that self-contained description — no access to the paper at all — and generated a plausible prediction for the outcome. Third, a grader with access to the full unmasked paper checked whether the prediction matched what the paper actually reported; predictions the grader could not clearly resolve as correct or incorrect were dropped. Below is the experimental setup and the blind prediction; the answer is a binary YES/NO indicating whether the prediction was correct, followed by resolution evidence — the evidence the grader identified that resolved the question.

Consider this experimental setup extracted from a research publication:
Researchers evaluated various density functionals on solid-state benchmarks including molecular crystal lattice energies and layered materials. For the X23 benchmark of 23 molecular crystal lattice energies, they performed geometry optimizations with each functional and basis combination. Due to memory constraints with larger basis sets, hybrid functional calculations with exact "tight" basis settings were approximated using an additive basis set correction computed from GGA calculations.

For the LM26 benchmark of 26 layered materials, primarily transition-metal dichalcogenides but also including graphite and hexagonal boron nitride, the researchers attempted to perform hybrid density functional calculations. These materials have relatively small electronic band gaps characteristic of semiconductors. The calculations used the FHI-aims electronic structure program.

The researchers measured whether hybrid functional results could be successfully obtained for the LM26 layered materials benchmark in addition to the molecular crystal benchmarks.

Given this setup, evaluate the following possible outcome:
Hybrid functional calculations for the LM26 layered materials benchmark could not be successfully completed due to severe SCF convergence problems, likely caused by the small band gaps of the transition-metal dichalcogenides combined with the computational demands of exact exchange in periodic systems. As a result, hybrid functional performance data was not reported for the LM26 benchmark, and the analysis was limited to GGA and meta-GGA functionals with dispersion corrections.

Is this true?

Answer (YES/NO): NO